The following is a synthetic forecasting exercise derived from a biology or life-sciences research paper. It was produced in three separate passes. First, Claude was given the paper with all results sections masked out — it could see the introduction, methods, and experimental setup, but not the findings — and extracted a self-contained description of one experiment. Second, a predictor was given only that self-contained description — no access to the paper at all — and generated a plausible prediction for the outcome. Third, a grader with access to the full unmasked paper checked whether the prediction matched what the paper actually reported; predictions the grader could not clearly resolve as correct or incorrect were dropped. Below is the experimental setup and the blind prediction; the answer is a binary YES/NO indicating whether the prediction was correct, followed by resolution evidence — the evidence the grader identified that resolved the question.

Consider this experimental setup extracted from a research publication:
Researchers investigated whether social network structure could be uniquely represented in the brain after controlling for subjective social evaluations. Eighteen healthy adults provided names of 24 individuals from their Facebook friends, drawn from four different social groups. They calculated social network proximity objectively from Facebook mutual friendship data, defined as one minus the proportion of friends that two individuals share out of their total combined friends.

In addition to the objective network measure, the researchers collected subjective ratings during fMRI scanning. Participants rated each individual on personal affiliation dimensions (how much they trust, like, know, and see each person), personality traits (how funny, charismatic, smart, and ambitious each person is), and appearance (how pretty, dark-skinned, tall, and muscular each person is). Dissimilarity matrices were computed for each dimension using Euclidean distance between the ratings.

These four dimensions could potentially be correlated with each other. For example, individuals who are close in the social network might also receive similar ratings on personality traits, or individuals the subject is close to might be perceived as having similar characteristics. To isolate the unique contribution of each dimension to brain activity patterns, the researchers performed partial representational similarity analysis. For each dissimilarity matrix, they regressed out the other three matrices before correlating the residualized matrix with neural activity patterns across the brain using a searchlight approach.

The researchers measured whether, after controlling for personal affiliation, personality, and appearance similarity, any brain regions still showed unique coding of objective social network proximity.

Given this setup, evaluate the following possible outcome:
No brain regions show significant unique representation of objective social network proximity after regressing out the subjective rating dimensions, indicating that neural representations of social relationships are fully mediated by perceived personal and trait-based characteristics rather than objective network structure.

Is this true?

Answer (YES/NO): NO